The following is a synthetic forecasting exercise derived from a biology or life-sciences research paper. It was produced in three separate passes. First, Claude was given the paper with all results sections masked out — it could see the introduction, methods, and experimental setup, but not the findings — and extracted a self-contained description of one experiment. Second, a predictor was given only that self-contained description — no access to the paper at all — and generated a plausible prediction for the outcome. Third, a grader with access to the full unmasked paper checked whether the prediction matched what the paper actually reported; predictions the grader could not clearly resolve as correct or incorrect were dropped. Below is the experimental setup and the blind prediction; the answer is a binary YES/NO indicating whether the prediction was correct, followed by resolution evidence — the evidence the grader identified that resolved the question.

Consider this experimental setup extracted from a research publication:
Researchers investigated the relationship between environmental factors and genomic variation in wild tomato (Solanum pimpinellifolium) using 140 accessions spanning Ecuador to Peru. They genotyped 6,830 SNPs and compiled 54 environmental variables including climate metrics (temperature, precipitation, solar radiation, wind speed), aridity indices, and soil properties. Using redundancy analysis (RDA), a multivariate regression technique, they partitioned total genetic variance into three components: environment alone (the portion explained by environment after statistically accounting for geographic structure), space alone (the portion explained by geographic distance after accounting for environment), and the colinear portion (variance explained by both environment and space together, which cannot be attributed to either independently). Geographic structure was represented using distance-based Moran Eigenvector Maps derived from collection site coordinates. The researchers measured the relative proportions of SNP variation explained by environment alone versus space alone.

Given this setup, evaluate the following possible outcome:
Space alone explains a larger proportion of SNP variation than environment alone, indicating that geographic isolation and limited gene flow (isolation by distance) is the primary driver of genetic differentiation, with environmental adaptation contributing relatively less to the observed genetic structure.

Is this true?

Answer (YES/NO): NO